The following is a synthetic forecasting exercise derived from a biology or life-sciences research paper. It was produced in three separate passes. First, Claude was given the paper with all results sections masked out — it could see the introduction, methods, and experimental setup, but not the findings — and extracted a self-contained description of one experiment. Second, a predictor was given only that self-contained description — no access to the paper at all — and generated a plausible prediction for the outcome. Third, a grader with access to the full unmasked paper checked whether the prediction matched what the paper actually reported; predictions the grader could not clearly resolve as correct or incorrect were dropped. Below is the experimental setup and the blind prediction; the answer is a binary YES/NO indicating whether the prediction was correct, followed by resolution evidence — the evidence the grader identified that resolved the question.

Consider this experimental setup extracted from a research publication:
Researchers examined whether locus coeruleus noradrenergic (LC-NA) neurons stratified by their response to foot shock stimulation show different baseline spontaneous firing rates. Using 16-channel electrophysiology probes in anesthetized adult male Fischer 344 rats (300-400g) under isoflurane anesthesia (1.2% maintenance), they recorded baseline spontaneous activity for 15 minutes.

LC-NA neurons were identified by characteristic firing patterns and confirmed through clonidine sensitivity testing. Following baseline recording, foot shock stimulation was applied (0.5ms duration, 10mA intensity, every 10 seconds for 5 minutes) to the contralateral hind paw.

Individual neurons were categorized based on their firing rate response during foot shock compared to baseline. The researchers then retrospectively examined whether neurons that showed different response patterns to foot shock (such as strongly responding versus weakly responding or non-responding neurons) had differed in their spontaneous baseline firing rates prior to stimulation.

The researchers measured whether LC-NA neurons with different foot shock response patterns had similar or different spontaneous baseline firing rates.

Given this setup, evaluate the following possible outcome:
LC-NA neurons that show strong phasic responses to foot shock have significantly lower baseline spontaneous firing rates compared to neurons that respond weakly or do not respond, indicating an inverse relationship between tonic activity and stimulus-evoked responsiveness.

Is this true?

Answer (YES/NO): NO